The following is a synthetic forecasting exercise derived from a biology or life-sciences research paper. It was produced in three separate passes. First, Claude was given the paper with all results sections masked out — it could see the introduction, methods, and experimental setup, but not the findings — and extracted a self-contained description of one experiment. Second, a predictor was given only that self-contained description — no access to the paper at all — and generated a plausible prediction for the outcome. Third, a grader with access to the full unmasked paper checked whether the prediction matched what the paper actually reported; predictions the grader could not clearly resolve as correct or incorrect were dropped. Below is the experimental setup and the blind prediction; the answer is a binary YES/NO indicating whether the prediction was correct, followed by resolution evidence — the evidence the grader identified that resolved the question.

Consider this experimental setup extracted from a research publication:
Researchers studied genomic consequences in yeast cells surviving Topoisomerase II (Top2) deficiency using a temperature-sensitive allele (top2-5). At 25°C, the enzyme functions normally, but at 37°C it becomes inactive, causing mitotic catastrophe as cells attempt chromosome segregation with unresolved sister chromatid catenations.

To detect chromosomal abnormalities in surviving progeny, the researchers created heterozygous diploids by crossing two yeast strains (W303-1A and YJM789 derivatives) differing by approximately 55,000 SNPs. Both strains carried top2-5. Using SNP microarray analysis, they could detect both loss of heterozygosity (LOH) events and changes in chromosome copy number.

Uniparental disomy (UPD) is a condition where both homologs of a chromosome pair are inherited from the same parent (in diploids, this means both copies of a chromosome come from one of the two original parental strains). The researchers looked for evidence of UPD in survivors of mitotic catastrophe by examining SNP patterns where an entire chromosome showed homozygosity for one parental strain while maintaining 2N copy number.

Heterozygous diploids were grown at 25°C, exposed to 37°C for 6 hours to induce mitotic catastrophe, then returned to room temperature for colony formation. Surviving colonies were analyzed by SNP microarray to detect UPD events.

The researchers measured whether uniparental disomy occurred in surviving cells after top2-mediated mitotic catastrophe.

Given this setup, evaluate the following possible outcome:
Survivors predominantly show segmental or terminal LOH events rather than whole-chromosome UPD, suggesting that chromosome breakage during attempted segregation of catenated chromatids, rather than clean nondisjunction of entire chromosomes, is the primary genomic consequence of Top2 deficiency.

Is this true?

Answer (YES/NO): YES